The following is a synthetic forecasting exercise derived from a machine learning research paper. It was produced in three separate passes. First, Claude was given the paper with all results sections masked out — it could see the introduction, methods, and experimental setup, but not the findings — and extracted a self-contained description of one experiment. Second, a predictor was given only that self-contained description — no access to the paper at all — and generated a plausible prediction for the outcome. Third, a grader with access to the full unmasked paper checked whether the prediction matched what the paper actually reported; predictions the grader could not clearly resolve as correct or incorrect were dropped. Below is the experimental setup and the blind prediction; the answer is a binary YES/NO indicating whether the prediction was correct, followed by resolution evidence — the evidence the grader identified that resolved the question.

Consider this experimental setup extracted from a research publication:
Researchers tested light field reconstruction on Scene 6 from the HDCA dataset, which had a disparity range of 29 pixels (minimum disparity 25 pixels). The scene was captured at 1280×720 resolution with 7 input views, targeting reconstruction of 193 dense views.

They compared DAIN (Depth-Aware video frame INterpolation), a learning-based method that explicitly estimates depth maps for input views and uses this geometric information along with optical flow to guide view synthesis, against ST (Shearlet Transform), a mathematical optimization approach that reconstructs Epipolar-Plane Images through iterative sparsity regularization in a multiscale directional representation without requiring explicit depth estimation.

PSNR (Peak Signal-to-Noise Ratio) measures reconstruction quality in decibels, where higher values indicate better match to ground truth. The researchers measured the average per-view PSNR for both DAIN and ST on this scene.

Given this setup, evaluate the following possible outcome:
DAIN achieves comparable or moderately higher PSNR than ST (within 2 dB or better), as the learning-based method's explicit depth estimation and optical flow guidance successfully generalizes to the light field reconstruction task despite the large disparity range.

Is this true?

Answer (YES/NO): NO